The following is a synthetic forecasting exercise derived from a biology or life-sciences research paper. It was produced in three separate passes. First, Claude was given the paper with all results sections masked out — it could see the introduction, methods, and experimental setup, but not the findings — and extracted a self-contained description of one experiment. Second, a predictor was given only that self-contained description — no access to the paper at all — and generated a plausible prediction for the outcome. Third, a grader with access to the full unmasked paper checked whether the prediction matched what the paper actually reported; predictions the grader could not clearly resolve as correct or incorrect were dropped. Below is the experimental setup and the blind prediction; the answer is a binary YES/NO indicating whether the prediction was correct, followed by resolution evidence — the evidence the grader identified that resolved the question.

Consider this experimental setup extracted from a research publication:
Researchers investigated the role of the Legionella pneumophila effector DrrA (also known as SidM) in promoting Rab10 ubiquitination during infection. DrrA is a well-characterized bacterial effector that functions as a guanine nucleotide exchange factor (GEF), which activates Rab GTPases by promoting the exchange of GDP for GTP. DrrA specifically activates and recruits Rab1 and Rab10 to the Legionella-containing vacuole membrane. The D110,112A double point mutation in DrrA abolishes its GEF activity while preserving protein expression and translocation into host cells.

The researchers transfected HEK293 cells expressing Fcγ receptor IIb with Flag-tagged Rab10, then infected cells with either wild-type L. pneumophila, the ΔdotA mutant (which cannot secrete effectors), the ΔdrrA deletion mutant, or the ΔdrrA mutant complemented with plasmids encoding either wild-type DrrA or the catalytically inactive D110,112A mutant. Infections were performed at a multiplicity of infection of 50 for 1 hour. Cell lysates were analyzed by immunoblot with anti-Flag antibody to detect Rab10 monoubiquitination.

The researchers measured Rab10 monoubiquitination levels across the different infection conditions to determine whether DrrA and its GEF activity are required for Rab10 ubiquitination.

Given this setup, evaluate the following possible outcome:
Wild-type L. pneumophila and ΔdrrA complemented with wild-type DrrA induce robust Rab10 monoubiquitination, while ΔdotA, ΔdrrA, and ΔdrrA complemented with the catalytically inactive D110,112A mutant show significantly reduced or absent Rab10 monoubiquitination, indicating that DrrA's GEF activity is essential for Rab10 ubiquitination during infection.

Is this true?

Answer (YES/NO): NO